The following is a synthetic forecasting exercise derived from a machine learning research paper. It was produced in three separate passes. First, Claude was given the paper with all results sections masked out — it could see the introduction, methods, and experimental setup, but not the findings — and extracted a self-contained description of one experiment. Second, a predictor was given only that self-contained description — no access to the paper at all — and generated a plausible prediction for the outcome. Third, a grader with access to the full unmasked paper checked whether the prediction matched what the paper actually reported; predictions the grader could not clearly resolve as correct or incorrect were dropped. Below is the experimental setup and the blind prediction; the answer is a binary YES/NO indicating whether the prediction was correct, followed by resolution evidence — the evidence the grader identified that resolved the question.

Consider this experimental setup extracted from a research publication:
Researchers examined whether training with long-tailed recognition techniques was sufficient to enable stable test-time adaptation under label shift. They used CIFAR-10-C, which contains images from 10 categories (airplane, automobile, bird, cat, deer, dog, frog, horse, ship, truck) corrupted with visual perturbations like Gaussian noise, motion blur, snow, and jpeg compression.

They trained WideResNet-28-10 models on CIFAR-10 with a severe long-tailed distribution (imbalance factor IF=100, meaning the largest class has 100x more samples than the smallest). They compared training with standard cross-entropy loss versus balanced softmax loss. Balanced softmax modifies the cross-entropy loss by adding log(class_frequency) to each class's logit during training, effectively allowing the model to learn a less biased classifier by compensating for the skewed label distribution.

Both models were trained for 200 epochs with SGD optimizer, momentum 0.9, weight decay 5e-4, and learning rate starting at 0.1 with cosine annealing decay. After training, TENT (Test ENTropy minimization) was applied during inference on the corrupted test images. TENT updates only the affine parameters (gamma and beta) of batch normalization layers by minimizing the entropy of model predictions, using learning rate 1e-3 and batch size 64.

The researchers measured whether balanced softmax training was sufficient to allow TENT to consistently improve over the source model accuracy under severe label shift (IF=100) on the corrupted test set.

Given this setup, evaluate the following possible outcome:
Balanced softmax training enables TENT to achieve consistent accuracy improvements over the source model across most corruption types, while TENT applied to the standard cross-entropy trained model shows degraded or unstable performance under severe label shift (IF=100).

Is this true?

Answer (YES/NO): NO